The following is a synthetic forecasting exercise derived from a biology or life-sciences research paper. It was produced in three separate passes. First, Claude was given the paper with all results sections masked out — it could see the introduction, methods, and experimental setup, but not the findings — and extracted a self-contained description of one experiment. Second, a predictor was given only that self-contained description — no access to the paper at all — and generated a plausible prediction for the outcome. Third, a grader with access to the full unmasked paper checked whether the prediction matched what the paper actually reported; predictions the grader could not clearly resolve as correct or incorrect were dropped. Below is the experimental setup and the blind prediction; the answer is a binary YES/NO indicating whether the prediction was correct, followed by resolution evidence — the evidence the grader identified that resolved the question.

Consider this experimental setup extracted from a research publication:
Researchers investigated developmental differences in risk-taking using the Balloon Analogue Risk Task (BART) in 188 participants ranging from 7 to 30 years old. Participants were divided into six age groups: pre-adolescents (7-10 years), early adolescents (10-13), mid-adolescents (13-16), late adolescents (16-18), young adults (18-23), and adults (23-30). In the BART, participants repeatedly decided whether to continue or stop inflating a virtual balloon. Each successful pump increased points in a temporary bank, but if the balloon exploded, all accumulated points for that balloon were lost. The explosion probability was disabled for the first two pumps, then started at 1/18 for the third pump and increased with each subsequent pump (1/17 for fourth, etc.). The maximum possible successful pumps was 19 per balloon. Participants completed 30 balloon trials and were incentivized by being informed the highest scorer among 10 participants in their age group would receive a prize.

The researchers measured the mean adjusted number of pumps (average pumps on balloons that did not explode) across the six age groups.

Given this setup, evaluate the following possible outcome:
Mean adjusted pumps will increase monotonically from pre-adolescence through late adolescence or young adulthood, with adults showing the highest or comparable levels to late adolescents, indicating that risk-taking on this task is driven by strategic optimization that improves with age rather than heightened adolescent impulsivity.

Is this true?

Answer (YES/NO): NO